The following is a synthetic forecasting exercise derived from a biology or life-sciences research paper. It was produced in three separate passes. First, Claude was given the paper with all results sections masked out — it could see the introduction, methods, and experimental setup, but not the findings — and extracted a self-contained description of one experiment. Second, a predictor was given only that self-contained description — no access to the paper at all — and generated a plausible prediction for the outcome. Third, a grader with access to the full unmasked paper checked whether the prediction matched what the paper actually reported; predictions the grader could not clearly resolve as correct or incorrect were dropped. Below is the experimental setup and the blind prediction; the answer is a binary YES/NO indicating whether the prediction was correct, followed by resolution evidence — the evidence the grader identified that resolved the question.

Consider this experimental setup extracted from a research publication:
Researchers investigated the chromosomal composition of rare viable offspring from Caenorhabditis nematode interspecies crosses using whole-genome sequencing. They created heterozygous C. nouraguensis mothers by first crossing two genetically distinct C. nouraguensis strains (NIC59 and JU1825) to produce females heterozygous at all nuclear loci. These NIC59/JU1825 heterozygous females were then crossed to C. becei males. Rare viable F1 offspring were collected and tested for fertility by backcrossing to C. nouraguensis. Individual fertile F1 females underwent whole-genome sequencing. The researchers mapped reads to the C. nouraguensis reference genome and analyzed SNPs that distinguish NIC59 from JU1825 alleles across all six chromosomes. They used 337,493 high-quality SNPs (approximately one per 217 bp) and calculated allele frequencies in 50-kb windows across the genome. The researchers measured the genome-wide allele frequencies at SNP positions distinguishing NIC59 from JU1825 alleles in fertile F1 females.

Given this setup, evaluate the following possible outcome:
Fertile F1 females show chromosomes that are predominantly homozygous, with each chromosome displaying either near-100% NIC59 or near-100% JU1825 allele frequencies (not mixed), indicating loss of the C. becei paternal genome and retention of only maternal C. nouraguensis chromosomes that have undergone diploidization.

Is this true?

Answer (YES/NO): NO